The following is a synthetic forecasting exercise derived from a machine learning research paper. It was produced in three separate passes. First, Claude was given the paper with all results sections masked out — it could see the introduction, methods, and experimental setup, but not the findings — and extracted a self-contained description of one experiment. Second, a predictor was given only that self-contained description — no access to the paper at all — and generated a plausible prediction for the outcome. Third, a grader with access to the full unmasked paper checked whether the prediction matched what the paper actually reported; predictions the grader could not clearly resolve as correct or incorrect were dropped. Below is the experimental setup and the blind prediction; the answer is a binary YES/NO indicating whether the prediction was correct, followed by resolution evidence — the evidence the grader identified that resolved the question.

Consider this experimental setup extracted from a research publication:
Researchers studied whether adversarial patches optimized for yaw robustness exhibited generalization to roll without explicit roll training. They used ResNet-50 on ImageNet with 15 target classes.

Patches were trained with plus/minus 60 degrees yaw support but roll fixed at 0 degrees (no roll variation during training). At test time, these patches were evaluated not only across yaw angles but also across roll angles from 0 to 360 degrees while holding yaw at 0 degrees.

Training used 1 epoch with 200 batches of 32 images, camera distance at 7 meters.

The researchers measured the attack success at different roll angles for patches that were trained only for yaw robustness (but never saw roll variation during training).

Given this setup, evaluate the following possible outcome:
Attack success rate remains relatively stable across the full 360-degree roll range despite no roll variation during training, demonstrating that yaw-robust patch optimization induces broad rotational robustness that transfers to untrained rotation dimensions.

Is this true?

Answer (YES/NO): NO